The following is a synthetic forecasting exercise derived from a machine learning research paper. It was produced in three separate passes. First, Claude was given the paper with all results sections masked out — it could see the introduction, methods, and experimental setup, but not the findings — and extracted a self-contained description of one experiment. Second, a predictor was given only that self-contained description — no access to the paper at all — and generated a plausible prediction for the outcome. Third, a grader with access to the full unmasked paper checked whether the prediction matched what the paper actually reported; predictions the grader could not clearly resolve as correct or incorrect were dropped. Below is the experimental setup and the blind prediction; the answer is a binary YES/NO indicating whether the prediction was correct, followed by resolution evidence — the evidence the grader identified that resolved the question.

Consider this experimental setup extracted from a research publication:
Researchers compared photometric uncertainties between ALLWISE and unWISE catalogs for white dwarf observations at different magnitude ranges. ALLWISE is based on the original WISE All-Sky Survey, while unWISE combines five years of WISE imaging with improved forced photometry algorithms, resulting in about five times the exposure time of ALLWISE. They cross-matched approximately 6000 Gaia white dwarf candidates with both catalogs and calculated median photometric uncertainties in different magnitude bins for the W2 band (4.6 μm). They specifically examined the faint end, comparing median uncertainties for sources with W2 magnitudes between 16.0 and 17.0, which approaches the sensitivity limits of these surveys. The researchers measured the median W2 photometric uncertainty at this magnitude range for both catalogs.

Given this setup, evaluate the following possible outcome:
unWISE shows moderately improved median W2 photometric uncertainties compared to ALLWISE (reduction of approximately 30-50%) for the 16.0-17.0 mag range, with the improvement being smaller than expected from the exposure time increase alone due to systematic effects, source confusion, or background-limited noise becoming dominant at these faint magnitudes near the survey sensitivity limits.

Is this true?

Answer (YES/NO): YES